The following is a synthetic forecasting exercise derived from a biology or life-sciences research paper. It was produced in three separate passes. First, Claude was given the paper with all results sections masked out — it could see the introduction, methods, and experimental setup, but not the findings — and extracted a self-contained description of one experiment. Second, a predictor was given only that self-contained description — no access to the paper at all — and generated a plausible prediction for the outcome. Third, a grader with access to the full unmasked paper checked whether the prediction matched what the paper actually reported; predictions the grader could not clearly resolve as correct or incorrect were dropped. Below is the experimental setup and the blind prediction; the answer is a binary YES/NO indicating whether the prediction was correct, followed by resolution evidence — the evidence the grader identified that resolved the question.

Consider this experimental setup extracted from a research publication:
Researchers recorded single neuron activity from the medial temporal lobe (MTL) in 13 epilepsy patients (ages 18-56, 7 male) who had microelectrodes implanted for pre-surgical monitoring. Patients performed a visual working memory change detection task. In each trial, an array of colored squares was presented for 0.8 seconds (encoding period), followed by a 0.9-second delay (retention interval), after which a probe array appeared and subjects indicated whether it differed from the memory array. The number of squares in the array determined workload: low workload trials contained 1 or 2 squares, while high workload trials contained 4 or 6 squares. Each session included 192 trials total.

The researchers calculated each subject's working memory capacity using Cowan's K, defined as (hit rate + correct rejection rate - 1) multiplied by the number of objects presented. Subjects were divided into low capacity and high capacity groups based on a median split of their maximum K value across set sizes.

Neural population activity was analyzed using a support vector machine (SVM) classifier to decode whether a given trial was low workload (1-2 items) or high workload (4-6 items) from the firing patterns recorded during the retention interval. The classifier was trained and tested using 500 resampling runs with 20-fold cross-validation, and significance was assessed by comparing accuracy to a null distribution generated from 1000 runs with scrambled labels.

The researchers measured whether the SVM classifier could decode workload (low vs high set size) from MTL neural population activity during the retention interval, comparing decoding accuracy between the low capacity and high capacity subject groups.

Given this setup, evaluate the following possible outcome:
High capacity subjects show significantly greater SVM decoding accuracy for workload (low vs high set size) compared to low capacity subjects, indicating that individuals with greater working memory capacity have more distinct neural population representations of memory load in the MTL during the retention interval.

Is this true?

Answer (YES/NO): NO